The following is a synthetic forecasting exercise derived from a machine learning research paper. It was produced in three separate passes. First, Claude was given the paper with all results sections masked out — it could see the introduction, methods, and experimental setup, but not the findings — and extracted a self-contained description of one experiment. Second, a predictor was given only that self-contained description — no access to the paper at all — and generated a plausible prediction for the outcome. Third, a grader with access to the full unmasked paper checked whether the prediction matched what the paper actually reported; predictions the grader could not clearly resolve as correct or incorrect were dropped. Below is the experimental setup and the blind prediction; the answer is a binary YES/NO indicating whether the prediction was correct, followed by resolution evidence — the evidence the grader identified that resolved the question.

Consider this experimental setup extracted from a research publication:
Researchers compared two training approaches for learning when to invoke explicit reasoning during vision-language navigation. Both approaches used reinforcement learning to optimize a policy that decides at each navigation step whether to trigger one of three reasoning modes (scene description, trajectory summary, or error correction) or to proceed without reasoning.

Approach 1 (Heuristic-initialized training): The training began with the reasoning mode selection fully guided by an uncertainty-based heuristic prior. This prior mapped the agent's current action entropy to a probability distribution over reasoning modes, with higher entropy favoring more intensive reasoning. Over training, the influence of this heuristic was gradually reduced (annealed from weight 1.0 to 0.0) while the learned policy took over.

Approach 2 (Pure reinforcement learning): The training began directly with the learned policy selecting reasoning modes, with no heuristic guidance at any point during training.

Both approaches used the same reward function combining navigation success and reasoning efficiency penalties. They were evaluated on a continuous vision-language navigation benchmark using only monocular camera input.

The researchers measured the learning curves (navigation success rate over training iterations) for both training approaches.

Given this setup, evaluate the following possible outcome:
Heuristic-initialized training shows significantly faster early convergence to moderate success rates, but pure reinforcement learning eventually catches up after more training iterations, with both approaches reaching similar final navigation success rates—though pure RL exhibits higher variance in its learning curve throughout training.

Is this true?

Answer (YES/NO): NO